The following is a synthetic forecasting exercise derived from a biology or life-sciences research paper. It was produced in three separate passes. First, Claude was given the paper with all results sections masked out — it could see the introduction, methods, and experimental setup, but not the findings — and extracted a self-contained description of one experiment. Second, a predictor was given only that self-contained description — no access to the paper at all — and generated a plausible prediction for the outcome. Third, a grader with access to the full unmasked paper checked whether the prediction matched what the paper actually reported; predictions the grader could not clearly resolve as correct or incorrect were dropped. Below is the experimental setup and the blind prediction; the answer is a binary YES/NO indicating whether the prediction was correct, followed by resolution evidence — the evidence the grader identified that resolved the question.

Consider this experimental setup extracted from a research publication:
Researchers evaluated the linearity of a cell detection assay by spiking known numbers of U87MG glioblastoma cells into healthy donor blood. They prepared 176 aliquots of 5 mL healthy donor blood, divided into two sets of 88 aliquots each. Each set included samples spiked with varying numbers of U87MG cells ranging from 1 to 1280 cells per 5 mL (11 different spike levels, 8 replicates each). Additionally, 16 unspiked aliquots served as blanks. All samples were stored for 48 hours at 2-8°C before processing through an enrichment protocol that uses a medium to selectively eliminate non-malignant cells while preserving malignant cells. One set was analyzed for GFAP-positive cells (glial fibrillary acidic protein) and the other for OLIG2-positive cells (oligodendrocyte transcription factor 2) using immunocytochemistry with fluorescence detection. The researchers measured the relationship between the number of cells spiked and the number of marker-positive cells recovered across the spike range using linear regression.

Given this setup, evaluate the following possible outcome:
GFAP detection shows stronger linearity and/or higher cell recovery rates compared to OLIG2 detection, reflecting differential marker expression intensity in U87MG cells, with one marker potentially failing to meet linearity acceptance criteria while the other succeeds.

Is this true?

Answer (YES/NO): NO